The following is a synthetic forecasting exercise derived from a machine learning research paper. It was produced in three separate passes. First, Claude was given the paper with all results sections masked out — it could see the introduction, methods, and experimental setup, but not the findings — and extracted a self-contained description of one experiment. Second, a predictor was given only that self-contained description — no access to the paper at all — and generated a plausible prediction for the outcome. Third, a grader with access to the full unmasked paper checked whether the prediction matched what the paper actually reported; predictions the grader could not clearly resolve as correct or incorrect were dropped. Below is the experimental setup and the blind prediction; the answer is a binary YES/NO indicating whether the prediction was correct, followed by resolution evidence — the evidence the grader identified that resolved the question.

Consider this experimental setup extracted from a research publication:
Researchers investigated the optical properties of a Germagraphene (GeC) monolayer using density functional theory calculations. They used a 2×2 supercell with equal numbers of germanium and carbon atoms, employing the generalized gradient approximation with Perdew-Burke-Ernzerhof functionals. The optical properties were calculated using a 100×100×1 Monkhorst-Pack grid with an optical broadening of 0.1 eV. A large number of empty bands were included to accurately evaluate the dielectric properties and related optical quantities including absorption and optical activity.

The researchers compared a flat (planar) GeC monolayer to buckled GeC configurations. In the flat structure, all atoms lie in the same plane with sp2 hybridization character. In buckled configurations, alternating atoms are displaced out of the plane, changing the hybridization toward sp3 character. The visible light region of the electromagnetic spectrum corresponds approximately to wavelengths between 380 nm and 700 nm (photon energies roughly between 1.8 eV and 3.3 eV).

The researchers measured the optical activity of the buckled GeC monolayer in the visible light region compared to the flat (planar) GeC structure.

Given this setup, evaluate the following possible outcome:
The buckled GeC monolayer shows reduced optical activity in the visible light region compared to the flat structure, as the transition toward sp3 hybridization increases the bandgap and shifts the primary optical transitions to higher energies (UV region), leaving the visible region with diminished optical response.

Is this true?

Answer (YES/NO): NO